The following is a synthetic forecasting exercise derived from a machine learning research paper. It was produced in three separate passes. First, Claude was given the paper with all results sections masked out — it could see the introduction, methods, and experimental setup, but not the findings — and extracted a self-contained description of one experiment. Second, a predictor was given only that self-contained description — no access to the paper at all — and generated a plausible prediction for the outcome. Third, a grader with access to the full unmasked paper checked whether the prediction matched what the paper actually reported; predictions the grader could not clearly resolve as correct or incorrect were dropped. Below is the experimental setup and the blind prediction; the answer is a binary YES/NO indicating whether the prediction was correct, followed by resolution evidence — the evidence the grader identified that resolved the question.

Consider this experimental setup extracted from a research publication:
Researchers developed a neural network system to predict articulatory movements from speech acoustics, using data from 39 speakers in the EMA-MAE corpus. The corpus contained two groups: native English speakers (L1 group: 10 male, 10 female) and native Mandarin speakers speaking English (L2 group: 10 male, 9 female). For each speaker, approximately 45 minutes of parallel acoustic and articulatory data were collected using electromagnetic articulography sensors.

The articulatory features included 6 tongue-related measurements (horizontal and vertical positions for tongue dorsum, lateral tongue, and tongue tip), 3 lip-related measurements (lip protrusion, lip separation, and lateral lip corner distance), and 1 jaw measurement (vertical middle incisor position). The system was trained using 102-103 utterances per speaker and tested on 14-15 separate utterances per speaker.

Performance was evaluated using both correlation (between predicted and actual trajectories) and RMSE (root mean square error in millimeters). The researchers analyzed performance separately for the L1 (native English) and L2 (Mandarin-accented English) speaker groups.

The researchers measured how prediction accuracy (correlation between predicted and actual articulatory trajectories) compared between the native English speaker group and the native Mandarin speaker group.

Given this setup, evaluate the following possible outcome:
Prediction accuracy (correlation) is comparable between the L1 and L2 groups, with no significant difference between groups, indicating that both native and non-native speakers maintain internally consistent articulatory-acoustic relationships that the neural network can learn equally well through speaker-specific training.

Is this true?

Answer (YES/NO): YES